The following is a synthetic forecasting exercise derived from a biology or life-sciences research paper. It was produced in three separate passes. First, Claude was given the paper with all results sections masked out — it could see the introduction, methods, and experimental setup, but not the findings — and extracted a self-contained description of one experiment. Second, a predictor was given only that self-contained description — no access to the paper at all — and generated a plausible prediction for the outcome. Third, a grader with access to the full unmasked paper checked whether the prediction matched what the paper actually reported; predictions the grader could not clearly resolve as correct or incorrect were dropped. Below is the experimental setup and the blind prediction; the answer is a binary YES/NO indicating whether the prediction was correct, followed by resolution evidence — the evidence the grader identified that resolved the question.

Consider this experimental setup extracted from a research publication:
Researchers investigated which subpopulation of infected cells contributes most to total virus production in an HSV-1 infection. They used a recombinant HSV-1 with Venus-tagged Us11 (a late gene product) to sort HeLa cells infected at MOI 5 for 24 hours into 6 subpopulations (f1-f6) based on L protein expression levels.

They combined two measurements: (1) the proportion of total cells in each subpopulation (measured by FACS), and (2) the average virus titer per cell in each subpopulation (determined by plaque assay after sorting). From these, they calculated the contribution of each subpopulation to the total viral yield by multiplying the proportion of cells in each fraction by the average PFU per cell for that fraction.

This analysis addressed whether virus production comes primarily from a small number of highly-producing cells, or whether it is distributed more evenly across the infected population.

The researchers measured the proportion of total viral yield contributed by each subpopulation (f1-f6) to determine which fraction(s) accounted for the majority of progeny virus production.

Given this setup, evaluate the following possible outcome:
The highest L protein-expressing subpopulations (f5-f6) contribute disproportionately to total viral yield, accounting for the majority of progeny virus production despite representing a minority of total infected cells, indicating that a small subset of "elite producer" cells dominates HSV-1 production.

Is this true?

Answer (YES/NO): NO